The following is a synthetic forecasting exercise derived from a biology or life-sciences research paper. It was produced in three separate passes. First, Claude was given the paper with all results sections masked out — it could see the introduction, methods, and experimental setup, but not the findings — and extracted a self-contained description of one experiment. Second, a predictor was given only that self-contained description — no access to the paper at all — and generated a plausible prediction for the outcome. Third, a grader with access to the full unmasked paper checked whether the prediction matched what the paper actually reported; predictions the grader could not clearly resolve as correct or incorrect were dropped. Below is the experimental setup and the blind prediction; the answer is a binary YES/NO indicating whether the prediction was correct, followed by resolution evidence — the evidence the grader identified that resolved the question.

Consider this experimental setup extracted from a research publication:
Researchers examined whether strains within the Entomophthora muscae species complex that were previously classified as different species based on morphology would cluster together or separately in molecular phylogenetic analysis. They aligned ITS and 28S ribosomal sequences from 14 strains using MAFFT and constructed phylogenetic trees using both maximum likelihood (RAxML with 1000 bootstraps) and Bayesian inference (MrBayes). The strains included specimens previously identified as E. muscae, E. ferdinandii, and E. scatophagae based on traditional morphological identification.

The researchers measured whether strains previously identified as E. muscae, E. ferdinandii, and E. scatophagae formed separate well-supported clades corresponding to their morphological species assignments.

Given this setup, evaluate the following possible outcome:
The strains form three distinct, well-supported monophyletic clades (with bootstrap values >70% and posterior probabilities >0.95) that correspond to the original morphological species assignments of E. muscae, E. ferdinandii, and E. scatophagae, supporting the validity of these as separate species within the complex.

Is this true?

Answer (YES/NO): NO